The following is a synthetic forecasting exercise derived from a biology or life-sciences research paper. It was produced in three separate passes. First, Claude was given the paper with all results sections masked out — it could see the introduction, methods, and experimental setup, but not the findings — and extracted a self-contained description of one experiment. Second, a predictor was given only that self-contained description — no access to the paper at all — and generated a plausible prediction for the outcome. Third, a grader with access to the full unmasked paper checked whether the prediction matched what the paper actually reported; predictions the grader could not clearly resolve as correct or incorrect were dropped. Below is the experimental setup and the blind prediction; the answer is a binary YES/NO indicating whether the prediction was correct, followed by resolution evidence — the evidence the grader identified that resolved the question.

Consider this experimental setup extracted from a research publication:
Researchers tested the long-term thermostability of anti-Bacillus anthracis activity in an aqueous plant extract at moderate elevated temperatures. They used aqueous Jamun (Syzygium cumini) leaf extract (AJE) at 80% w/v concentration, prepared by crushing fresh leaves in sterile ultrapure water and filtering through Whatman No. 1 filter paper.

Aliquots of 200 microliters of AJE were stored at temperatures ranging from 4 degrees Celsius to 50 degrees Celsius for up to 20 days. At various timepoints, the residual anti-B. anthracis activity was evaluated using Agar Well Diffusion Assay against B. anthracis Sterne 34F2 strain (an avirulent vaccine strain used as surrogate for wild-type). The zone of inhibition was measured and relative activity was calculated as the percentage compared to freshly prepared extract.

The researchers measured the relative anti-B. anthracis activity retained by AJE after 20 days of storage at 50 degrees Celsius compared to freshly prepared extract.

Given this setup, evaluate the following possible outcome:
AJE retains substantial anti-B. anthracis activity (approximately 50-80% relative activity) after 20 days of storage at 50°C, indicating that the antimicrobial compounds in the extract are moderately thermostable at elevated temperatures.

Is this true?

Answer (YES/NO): NO